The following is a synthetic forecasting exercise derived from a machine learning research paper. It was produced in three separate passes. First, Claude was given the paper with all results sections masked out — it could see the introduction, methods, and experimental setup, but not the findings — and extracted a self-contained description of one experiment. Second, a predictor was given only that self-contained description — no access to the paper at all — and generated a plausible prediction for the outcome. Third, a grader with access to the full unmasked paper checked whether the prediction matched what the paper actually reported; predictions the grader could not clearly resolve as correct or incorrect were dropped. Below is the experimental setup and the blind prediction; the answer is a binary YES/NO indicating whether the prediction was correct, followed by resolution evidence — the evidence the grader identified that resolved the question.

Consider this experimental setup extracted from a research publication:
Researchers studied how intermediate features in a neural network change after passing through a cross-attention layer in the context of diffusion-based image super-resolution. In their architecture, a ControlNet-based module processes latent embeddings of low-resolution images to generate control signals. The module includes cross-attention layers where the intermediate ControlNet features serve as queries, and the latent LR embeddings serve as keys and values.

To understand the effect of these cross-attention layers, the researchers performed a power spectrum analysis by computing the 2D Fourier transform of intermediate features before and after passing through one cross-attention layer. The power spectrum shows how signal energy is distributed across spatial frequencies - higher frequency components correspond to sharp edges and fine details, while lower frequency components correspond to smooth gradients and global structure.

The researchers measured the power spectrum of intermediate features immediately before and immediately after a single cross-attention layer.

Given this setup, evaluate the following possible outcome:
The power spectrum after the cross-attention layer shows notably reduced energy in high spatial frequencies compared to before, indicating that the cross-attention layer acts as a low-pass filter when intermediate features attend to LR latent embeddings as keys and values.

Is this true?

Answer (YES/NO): NO